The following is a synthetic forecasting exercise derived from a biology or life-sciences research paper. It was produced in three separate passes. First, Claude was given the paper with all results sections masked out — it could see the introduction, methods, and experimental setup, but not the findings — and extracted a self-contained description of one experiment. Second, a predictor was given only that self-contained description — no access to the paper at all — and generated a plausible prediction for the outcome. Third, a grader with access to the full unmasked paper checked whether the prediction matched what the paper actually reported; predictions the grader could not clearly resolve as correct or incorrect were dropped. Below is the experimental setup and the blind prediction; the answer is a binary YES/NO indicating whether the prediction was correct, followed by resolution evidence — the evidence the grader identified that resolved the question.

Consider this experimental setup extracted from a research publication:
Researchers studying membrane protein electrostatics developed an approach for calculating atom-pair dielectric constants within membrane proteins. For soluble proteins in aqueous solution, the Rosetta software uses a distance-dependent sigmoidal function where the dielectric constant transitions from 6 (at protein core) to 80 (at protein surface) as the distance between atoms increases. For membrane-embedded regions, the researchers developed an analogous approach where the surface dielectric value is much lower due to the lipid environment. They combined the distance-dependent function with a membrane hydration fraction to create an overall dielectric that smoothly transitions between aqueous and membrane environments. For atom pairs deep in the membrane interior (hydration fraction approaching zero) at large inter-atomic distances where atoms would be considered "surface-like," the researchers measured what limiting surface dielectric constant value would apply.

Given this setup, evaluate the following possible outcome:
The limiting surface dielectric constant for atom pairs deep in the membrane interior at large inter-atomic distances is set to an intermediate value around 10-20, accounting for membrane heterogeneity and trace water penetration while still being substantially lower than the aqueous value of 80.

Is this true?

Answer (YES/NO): YES